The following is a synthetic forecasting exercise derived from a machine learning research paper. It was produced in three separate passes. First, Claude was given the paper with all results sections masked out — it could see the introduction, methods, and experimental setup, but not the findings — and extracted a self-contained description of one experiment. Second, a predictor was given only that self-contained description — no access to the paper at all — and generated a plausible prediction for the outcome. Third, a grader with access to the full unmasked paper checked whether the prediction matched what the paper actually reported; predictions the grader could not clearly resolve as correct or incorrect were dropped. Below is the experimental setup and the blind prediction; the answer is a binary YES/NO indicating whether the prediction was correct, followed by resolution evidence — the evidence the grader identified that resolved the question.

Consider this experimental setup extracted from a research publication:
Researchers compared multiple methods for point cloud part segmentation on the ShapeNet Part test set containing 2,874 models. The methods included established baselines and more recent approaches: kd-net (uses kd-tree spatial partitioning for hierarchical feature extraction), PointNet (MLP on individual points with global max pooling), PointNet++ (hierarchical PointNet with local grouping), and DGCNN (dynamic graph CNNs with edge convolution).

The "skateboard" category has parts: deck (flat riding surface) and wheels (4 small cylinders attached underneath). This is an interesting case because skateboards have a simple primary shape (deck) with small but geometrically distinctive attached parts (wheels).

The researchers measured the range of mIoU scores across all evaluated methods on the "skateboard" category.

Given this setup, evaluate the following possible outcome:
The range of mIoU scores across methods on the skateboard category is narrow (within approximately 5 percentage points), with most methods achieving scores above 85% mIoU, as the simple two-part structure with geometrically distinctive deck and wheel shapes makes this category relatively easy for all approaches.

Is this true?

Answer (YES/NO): NO